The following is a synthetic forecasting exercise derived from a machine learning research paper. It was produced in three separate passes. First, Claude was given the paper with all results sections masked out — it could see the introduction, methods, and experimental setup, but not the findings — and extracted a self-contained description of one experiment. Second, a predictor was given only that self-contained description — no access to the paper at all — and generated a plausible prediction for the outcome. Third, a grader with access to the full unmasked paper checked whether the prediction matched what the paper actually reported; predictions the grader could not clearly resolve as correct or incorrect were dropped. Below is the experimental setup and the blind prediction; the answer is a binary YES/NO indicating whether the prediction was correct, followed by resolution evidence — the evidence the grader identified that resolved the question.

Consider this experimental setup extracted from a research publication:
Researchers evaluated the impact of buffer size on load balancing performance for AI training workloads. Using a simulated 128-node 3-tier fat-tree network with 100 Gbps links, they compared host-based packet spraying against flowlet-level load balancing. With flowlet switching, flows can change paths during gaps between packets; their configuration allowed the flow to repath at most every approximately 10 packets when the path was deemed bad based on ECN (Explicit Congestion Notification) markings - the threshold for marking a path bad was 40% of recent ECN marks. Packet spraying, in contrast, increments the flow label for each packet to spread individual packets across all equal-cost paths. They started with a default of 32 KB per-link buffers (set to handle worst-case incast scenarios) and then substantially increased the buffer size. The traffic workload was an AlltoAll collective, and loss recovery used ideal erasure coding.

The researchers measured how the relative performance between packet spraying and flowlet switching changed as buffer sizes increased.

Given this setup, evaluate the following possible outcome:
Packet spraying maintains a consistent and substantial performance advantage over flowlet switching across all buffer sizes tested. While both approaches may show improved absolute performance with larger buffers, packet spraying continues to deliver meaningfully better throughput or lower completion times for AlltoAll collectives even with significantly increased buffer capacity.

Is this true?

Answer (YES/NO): NO